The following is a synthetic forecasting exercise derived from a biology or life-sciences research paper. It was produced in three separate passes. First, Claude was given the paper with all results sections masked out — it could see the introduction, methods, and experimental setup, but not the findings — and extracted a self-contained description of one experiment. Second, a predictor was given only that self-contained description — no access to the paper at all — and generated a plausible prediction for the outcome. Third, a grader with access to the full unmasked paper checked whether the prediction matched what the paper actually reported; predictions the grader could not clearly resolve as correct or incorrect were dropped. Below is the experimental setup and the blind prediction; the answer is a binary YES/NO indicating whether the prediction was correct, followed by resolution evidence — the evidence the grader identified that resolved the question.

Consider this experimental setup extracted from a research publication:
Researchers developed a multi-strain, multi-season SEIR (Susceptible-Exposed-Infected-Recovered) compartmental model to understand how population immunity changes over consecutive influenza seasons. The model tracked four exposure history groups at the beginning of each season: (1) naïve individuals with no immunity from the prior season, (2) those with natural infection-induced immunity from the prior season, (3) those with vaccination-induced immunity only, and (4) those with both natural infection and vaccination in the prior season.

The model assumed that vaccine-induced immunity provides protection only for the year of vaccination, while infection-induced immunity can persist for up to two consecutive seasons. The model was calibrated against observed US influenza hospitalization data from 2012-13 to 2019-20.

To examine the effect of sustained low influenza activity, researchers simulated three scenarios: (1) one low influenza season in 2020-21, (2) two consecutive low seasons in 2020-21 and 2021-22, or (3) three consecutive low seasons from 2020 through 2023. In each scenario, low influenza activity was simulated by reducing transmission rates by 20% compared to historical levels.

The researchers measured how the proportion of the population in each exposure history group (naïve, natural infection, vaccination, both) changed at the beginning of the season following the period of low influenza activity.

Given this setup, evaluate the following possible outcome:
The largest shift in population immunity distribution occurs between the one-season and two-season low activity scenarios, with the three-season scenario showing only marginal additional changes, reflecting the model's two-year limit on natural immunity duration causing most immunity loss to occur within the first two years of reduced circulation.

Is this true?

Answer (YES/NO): NO